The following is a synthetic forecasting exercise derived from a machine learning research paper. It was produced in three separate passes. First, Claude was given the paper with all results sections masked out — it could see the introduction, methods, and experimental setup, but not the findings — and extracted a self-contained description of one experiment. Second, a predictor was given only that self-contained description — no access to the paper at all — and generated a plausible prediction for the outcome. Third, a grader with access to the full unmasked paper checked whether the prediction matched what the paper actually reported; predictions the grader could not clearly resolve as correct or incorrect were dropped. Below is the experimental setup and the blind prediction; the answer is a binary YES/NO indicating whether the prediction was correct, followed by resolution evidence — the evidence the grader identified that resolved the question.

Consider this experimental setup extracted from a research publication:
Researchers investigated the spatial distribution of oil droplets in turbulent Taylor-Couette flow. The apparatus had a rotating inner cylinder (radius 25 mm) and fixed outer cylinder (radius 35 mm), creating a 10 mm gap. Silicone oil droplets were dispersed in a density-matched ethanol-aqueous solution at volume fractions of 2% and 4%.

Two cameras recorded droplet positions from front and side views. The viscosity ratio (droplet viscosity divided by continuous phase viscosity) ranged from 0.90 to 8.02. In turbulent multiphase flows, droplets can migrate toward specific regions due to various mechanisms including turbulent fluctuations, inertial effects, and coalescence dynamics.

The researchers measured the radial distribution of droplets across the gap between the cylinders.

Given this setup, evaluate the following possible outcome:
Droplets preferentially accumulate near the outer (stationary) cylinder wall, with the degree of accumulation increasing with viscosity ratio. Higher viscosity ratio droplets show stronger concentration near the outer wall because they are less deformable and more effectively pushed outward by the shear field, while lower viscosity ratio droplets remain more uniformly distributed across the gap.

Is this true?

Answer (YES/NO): NO